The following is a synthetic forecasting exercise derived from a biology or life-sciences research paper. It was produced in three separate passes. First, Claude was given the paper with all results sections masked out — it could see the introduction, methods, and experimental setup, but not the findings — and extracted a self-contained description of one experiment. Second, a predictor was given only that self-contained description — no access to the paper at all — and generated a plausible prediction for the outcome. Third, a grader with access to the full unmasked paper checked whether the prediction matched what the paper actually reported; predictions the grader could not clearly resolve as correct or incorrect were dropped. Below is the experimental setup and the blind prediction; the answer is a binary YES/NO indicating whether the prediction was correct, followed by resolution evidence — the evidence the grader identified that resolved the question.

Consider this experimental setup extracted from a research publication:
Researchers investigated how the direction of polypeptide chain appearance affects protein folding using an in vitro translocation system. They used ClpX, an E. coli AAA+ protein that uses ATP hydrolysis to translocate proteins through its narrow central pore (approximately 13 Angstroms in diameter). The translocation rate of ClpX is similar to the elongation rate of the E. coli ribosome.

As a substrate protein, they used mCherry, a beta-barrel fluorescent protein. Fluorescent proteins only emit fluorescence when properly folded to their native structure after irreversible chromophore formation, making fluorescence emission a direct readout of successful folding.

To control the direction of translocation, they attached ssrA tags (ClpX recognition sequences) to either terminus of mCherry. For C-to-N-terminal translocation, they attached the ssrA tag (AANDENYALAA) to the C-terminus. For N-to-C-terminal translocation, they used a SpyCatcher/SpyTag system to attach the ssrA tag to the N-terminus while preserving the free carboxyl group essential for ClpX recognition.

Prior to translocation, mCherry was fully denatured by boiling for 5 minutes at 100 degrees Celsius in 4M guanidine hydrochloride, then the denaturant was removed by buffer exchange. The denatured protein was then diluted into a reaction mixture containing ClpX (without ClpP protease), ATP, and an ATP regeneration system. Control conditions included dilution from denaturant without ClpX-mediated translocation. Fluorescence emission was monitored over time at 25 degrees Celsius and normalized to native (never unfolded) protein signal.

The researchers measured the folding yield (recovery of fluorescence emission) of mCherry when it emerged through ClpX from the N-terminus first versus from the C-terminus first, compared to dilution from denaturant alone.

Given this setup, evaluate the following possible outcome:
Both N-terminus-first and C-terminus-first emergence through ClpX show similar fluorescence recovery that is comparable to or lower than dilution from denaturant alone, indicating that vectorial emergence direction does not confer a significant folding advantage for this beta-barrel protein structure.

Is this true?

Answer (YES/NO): NO